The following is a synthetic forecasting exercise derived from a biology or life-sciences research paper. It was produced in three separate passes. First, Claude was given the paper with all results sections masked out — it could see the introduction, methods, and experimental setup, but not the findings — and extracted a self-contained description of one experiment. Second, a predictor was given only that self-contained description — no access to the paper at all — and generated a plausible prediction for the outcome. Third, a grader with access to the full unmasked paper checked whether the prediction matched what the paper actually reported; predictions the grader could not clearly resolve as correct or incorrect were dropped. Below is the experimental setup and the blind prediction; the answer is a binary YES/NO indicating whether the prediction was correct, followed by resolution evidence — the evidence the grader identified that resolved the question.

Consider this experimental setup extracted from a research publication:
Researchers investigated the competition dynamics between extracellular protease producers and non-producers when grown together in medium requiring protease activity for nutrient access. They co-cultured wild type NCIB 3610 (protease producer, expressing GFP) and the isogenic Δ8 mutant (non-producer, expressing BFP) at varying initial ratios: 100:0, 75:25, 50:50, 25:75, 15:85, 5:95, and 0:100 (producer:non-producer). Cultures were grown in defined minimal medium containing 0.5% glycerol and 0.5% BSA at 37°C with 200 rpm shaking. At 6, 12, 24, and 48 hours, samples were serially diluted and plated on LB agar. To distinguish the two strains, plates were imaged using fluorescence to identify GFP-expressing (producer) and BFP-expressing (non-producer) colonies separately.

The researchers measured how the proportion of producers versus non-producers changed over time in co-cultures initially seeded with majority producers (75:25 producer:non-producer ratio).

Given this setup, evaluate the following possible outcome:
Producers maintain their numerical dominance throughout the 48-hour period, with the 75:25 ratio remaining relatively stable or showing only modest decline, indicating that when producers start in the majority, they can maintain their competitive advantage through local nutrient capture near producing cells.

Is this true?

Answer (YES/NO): NO